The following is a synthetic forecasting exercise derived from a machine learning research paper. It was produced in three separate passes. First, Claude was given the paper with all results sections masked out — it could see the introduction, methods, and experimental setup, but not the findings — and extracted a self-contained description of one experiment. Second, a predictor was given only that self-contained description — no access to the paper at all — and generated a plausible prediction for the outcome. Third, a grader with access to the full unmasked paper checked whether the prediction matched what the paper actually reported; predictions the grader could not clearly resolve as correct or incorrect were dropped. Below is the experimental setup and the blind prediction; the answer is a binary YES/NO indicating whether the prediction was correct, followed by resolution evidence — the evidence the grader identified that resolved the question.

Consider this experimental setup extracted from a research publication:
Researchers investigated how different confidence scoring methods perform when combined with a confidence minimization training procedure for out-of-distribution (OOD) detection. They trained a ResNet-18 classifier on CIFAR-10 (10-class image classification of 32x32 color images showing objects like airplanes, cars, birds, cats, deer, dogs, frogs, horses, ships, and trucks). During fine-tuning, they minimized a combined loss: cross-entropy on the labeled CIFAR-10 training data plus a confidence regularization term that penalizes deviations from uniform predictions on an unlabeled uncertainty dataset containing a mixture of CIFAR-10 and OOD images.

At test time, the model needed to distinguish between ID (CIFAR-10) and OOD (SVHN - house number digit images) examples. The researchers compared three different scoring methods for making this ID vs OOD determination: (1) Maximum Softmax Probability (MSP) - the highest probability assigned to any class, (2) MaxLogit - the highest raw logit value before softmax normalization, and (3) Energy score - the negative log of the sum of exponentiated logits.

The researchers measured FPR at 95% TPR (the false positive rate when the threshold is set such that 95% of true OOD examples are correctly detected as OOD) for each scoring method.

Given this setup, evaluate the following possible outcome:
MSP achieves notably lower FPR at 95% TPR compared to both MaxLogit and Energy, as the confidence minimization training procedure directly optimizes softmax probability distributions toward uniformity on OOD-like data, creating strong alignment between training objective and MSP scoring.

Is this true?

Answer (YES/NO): NO